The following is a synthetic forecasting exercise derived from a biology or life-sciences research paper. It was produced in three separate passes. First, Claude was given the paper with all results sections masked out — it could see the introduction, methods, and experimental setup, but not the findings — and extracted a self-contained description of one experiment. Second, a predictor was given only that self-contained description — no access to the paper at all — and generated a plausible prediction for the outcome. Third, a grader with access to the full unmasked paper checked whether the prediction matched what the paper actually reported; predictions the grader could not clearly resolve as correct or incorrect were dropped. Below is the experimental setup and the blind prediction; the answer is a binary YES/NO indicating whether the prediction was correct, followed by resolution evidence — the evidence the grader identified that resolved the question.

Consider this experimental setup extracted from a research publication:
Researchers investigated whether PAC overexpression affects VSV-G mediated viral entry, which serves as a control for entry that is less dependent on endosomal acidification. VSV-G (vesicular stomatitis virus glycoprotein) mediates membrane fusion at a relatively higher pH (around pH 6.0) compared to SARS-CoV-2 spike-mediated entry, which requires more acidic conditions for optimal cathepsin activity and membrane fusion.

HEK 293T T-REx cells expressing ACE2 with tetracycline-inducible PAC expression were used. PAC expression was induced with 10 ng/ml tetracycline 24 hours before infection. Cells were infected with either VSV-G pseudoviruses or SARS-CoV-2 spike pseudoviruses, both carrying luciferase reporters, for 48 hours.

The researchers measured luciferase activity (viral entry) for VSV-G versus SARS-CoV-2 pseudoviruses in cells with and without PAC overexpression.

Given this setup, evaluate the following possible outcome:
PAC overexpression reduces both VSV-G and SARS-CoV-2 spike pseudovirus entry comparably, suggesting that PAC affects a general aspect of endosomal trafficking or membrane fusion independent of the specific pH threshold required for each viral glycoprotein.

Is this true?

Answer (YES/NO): NO